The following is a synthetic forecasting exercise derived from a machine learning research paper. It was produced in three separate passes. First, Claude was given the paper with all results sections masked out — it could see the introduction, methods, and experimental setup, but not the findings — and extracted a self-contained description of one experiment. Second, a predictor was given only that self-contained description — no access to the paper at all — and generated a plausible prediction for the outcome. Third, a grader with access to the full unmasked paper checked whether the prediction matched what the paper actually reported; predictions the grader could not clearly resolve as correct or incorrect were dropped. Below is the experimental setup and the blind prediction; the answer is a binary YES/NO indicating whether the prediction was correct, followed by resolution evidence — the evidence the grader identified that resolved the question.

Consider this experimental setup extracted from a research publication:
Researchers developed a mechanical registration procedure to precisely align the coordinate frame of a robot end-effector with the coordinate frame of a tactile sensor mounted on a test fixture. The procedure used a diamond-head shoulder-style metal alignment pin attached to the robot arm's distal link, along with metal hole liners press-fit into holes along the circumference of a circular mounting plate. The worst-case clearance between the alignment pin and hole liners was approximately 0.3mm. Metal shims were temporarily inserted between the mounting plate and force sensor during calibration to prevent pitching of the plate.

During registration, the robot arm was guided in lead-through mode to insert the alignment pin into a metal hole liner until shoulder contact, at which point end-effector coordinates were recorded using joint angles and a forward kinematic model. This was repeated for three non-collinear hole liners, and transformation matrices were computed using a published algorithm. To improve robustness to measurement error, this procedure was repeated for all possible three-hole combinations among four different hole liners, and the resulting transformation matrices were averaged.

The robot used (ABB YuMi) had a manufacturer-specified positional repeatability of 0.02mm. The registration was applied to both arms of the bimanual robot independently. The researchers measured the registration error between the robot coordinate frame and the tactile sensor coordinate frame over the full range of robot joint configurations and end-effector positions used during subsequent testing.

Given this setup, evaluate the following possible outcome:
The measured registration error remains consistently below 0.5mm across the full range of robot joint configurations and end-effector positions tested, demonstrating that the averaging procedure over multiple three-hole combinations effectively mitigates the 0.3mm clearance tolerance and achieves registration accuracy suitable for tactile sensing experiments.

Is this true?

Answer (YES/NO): NO